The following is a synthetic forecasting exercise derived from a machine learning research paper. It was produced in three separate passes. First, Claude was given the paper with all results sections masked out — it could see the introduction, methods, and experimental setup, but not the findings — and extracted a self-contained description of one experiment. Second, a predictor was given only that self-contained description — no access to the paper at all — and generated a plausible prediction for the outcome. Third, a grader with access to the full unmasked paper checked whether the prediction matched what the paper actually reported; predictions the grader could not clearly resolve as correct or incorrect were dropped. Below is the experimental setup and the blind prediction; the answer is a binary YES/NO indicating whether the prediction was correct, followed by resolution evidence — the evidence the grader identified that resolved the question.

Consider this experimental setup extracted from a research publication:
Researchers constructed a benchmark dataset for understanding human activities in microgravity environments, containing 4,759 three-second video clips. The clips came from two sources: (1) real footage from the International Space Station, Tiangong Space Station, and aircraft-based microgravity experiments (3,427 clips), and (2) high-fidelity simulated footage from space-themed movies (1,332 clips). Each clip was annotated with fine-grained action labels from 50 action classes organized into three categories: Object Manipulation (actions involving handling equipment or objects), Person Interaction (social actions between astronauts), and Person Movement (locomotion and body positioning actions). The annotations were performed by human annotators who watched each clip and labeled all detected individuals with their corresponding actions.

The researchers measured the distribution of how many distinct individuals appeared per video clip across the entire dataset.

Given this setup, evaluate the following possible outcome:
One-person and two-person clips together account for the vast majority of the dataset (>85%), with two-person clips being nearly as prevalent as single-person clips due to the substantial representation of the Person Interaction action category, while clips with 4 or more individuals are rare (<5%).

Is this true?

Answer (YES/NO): NO